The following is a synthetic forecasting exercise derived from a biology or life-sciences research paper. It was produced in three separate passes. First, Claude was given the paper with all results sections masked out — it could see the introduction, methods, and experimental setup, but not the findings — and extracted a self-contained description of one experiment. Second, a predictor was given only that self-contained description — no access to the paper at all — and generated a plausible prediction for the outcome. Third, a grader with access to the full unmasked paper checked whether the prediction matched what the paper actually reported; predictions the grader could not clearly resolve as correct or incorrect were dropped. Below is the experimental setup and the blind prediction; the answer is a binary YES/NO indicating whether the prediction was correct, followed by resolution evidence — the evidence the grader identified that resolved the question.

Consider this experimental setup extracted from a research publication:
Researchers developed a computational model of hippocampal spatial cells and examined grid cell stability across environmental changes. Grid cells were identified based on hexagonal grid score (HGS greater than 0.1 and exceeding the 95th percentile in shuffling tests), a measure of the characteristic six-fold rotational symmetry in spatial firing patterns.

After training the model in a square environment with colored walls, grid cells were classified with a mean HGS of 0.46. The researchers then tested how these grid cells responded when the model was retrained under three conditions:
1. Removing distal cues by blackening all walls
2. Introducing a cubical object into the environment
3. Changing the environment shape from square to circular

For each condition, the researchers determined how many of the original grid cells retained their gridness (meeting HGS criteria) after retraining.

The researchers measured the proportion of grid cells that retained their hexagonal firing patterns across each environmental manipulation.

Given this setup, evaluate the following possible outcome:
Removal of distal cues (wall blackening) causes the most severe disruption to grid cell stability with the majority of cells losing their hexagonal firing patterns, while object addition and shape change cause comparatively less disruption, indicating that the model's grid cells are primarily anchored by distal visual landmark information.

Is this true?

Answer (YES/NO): NO